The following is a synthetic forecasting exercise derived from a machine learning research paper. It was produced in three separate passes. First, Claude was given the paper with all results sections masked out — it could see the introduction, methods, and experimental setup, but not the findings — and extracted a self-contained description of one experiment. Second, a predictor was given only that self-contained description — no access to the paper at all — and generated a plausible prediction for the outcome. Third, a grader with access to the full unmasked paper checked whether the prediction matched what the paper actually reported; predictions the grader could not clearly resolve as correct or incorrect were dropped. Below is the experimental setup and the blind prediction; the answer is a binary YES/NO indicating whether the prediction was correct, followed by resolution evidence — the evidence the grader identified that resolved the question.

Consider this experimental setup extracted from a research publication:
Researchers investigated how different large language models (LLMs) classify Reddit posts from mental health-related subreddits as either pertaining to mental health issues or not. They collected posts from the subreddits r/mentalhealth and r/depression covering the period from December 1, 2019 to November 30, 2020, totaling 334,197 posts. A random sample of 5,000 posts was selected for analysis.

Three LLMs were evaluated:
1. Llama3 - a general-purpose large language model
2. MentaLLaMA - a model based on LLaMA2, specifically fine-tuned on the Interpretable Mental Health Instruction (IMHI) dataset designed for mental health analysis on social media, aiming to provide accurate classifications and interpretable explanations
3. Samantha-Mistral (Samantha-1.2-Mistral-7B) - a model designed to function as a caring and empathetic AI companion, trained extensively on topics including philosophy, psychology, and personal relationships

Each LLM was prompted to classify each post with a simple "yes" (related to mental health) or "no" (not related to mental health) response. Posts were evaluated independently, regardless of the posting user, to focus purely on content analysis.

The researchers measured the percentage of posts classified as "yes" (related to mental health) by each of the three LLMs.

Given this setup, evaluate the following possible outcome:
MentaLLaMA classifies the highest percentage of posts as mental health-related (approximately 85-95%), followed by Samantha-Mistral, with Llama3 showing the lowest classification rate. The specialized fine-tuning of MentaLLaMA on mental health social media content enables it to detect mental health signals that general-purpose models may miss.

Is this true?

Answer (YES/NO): NO